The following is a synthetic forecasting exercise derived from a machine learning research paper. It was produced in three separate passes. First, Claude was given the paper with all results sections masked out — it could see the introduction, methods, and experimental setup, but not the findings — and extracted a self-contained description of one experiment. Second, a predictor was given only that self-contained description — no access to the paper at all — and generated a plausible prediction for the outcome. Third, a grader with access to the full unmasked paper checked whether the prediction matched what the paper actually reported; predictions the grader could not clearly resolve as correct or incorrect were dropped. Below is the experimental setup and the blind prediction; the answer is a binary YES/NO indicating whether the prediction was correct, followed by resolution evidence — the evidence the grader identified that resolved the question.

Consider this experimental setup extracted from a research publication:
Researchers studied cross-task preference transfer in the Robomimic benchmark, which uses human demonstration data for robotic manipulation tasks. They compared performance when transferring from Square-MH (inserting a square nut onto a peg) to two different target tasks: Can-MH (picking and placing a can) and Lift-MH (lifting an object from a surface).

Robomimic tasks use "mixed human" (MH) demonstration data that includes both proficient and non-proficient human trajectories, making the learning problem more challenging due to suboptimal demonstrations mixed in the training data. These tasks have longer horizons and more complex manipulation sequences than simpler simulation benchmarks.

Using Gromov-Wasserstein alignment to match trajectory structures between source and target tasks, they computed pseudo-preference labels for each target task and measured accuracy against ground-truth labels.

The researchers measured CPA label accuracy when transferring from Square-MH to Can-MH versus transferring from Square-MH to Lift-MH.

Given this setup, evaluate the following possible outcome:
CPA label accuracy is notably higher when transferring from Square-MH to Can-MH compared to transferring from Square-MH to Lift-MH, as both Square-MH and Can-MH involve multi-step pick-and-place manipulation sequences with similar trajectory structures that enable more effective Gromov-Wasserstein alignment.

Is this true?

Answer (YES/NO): YES